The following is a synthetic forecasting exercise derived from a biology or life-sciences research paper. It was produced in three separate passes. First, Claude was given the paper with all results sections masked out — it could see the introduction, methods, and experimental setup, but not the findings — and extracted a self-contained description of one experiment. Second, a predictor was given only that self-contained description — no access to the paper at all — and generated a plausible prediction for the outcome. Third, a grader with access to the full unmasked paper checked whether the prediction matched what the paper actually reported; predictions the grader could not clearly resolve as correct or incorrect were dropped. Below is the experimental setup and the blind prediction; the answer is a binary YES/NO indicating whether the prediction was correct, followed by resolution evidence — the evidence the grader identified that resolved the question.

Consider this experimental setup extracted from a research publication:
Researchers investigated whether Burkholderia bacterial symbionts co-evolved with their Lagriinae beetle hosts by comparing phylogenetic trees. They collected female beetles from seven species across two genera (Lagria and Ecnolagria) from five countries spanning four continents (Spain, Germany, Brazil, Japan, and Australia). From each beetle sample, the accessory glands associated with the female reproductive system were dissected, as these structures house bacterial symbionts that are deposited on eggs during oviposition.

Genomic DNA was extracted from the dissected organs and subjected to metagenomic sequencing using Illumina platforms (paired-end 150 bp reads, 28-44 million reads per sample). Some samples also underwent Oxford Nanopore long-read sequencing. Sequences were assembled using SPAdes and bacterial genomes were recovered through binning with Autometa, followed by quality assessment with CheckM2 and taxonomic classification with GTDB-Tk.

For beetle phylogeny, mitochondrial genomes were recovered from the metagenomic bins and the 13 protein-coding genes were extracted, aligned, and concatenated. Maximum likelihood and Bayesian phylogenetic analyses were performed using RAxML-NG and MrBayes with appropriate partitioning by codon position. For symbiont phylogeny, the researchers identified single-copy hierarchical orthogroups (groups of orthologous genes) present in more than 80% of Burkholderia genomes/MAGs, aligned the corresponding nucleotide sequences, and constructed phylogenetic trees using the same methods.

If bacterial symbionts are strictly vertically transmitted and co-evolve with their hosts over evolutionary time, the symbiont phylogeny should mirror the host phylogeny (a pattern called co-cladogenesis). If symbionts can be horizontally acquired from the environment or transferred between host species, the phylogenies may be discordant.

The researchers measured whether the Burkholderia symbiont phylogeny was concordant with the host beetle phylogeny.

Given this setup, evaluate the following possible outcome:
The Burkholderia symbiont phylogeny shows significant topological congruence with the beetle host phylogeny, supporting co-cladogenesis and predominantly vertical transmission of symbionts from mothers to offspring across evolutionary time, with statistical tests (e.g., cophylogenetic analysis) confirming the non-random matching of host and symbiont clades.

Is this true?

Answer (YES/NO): NO